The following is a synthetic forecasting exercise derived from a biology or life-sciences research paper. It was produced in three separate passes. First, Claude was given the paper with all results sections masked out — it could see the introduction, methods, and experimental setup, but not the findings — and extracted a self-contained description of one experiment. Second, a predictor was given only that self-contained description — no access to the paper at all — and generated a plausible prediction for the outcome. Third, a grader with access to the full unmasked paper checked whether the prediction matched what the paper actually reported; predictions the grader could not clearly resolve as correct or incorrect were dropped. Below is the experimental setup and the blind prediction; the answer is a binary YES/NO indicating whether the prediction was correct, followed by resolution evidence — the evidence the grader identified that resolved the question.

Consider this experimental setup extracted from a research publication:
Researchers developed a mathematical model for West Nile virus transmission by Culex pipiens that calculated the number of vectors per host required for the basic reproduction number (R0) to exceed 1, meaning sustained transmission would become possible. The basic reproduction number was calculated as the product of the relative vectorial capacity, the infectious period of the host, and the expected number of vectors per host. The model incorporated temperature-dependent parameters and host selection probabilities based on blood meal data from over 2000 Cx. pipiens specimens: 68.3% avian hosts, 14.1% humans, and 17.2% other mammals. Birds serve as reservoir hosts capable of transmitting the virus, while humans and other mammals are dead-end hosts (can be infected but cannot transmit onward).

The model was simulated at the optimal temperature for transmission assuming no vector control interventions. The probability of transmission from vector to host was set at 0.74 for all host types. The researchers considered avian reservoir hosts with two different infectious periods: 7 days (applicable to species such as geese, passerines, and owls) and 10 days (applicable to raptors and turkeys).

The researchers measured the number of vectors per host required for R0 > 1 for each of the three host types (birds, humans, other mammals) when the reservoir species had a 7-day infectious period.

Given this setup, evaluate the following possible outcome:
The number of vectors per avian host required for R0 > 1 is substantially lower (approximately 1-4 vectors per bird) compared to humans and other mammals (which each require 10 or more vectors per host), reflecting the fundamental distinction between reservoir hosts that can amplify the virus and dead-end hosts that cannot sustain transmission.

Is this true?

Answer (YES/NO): NO